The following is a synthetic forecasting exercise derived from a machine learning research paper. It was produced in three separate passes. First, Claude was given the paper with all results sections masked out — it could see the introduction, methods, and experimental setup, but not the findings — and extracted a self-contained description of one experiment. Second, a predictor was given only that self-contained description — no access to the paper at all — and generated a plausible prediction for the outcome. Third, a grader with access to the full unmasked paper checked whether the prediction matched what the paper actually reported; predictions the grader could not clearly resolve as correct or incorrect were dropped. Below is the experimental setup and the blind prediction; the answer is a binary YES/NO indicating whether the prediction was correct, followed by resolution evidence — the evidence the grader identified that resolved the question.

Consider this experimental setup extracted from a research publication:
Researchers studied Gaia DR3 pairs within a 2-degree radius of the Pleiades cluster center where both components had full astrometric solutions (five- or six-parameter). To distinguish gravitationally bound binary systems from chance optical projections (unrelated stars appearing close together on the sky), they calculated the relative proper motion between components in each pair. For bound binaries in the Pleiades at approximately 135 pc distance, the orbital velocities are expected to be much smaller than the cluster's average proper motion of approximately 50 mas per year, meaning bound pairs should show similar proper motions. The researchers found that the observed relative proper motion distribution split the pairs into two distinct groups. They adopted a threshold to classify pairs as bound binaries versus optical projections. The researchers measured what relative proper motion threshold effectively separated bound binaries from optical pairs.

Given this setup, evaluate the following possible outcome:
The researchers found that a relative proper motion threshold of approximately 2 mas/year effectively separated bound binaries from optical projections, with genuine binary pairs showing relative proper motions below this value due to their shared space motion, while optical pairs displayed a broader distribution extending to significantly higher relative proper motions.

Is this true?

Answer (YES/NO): NO